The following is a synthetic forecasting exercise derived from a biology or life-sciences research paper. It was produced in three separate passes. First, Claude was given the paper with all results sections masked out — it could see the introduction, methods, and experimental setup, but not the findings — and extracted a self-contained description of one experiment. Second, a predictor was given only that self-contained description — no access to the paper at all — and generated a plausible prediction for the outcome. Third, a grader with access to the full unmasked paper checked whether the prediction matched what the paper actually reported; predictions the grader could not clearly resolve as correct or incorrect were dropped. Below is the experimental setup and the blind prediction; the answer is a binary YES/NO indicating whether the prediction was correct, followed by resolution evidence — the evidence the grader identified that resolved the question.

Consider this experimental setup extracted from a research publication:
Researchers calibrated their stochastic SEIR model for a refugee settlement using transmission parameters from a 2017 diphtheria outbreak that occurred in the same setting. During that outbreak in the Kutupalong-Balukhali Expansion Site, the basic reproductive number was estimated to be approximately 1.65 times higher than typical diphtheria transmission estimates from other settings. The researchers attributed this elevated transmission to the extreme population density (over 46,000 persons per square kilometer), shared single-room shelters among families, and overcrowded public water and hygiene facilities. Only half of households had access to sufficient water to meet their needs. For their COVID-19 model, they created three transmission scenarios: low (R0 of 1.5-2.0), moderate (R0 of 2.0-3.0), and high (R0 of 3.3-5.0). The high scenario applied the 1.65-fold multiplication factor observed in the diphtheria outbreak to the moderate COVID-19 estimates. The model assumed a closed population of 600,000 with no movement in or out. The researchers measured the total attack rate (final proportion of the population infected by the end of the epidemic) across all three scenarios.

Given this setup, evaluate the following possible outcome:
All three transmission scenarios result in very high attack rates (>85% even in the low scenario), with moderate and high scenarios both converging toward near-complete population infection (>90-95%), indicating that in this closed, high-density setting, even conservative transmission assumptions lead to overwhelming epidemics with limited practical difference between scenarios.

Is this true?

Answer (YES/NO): NO